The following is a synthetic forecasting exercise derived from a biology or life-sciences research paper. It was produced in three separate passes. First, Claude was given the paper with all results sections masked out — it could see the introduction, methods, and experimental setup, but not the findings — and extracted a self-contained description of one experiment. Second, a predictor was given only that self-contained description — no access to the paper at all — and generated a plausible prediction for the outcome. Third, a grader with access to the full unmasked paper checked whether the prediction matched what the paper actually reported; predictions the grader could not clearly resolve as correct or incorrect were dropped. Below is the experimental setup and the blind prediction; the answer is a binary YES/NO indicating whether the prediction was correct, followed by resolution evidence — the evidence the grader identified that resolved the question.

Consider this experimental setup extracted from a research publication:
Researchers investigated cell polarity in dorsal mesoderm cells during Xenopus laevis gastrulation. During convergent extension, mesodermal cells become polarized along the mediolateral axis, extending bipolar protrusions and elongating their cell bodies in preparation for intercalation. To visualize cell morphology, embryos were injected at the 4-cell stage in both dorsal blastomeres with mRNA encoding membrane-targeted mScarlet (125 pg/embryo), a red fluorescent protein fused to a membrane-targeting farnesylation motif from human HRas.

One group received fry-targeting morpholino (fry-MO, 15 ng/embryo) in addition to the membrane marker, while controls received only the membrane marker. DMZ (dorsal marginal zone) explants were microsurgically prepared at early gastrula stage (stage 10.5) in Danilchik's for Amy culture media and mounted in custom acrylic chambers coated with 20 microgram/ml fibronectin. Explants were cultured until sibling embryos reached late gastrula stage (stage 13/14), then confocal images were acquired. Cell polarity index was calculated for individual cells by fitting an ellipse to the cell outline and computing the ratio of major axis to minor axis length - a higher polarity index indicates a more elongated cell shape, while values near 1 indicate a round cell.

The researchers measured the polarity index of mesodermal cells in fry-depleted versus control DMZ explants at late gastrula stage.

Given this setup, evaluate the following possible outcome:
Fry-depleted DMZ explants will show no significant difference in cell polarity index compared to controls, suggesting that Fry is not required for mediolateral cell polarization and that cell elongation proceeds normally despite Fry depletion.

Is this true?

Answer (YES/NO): NO